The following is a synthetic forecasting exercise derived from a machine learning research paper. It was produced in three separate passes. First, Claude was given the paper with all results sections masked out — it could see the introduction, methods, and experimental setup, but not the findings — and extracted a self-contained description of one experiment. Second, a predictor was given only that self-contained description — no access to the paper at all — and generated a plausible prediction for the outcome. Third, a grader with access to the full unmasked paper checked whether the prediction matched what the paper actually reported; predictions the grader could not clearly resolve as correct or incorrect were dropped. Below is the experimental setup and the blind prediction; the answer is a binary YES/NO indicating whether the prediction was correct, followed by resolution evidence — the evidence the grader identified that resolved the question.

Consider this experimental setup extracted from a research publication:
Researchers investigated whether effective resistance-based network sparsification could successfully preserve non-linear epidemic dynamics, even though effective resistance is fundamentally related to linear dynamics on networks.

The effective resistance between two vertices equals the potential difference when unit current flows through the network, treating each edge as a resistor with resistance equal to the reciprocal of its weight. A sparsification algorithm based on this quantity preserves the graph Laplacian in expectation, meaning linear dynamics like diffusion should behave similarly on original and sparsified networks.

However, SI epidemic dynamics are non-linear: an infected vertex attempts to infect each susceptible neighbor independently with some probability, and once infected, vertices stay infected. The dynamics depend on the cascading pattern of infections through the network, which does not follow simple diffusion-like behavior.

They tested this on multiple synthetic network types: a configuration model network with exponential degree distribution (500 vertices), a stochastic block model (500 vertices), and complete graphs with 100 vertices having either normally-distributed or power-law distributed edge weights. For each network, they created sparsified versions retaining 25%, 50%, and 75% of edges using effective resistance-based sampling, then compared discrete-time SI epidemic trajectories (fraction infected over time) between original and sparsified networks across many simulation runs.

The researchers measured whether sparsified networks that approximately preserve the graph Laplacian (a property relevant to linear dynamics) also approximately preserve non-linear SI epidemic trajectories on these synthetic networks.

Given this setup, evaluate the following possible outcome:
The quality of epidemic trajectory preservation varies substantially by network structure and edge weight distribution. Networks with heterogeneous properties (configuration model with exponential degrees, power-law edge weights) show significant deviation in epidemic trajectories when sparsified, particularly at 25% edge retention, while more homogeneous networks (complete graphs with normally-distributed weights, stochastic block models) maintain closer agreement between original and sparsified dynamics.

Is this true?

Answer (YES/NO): NO